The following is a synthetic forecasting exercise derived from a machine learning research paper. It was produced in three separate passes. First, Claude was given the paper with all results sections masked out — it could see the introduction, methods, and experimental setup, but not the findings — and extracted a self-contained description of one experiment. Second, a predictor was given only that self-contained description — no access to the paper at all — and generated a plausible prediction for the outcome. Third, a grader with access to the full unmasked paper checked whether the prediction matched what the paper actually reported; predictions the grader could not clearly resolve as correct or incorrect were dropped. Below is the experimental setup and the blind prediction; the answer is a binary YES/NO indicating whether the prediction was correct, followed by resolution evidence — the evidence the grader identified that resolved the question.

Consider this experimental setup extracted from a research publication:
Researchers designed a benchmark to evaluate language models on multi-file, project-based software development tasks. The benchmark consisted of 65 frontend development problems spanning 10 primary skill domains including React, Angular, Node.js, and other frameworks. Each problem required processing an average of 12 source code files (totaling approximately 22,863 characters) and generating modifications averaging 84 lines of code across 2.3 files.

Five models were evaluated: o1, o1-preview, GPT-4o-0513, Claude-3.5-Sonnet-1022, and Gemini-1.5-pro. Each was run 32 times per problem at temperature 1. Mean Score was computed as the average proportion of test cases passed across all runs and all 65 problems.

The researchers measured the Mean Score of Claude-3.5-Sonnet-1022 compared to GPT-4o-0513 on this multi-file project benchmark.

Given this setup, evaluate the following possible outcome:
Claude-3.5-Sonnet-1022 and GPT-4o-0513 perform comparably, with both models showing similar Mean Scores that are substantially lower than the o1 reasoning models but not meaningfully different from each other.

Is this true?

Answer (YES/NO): NO